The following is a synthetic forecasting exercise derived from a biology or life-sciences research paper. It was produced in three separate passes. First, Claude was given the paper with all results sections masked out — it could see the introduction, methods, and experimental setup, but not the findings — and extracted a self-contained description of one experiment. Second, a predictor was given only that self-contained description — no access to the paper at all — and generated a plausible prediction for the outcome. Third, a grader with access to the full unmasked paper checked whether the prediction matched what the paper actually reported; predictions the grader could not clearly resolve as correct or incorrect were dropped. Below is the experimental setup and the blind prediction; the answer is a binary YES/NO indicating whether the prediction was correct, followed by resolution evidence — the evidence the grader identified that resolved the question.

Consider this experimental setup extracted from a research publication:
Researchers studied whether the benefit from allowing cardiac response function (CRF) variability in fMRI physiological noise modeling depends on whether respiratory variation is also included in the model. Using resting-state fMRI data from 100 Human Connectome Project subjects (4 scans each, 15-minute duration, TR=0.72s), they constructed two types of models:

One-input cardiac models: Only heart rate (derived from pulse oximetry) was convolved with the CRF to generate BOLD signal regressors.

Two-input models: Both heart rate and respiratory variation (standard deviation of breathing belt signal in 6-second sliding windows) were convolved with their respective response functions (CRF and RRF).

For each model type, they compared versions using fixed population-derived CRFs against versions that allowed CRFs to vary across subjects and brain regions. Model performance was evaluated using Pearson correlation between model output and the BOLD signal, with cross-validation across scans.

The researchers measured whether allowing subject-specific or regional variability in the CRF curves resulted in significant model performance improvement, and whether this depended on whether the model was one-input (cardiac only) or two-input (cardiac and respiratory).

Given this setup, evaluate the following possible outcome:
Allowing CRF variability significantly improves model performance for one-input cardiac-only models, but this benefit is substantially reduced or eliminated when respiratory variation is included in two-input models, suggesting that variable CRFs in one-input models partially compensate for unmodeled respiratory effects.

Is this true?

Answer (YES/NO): NO